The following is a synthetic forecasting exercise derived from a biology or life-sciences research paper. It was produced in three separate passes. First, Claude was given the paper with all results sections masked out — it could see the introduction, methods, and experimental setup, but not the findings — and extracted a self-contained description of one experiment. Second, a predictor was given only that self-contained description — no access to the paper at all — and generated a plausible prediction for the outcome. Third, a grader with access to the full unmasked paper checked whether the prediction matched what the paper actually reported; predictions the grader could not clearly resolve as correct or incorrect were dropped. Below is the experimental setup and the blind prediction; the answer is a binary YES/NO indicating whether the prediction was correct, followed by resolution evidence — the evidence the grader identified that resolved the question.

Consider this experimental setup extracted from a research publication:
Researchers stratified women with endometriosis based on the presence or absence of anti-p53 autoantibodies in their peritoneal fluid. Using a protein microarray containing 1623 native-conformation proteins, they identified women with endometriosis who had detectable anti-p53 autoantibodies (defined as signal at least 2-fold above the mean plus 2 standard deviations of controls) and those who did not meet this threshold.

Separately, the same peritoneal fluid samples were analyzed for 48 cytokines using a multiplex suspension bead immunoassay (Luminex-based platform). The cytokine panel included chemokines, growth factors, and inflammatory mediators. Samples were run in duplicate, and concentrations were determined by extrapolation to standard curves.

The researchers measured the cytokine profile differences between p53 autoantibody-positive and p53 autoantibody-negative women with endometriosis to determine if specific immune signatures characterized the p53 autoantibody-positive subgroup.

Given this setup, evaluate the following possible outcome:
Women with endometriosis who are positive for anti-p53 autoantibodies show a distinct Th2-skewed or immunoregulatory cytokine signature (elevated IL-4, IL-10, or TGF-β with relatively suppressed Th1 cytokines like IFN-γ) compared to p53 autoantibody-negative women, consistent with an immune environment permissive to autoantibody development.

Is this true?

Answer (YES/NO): NO